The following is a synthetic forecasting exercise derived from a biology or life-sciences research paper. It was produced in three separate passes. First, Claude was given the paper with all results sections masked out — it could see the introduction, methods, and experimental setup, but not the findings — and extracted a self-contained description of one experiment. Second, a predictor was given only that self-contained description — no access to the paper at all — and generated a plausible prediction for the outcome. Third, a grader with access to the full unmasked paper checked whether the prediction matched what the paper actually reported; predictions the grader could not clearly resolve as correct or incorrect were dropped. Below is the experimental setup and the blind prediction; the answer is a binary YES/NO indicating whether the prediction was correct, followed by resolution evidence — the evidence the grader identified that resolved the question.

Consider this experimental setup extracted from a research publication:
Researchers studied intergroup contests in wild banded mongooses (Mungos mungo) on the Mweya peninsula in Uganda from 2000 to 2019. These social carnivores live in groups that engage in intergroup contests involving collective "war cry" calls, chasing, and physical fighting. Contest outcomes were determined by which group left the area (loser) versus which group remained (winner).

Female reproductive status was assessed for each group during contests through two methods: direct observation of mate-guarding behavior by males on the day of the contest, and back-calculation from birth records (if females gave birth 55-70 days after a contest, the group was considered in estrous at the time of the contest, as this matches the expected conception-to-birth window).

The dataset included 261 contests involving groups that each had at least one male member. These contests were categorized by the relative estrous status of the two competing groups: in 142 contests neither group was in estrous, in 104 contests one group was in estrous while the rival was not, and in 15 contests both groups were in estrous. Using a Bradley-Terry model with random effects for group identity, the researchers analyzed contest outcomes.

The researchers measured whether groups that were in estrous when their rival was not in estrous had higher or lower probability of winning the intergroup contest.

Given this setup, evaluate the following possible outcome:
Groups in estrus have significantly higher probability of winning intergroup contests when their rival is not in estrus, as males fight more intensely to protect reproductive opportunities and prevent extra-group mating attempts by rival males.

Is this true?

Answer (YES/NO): YES